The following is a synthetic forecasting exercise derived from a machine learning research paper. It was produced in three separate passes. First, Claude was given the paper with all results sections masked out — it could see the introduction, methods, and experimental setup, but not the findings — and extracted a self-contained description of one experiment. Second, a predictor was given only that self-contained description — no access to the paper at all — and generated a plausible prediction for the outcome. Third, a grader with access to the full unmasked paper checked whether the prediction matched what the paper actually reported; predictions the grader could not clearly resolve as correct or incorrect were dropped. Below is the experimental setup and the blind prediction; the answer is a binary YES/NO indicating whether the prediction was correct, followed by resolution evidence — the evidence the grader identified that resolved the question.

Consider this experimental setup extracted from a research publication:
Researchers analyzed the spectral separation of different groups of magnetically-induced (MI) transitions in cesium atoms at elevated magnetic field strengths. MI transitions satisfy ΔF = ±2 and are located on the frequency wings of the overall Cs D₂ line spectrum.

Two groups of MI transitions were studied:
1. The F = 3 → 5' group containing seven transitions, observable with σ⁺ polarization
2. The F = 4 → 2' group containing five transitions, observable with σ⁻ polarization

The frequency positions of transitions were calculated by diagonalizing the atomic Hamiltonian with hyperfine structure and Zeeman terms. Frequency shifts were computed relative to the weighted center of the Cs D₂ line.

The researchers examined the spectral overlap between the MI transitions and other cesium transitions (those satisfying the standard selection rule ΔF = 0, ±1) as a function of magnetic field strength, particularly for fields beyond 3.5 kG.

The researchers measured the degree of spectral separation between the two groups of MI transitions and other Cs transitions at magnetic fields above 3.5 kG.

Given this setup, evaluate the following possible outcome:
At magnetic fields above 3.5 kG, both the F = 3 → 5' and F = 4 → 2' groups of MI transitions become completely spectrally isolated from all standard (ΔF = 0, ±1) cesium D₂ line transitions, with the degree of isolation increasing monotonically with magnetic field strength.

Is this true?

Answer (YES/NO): NO